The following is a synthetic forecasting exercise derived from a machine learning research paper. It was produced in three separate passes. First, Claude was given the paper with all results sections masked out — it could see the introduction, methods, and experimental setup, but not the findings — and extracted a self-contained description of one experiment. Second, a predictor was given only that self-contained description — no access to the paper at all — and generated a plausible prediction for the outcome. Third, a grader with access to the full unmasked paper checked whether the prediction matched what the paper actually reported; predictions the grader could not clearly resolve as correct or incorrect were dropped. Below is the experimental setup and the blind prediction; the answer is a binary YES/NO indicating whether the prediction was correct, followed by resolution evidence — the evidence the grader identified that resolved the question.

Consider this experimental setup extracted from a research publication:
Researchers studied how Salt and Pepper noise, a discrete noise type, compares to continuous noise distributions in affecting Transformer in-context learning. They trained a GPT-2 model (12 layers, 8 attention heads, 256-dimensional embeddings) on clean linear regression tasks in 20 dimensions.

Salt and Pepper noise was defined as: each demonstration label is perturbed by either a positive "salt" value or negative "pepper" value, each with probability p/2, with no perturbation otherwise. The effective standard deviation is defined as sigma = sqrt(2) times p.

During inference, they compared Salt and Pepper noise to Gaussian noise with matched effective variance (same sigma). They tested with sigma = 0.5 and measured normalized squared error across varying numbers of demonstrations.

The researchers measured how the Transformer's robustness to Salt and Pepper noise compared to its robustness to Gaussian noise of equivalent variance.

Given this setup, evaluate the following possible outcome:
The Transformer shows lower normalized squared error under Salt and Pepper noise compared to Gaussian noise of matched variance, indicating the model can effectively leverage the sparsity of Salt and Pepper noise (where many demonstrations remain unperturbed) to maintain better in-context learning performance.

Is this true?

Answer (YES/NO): NO